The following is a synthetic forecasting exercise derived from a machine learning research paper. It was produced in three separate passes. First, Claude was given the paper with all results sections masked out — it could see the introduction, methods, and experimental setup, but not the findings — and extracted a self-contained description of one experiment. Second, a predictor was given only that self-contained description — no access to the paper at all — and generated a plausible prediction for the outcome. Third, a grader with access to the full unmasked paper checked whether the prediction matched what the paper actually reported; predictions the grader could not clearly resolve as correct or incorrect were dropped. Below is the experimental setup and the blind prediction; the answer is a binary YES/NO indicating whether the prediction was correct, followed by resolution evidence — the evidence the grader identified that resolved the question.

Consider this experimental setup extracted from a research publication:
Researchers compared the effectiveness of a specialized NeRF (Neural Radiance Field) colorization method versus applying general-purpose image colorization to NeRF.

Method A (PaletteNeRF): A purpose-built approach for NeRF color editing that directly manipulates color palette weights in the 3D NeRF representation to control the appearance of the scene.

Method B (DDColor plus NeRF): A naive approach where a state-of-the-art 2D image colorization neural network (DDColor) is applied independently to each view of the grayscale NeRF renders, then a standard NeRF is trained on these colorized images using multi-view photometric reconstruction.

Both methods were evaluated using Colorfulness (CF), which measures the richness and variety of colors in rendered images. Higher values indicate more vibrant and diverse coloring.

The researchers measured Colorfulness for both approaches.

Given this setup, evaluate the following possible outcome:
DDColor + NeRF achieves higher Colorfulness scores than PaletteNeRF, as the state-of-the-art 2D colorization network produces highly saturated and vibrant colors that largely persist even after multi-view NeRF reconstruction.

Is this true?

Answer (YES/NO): YES